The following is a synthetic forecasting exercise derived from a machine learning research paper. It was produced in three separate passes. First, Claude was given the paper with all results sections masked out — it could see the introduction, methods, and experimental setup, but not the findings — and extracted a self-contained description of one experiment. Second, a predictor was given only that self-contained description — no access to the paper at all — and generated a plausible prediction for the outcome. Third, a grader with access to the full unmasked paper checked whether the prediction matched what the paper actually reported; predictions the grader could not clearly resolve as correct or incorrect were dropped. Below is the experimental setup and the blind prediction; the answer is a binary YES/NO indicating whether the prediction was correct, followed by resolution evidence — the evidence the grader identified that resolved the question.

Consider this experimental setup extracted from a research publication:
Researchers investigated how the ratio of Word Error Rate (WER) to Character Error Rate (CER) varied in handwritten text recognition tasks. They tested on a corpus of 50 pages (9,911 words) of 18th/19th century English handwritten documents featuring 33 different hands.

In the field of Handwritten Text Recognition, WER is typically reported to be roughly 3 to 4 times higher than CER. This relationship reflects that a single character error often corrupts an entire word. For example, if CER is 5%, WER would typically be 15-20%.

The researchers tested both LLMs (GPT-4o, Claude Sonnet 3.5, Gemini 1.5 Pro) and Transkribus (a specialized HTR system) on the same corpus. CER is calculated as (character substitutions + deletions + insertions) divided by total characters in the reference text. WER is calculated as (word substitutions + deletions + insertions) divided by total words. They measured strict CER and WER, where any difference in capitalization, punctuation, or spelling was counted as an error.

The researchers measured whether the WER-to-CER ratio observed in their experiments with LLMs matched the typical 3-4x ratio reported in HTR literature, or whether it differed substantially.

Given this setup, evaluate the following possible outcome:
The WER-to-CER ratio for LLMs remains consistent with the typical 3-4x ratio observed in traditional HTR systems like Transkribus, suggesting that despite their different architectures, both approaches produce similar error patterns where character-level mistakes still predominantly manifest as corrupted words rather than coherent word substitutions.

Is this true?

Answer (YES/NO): NO